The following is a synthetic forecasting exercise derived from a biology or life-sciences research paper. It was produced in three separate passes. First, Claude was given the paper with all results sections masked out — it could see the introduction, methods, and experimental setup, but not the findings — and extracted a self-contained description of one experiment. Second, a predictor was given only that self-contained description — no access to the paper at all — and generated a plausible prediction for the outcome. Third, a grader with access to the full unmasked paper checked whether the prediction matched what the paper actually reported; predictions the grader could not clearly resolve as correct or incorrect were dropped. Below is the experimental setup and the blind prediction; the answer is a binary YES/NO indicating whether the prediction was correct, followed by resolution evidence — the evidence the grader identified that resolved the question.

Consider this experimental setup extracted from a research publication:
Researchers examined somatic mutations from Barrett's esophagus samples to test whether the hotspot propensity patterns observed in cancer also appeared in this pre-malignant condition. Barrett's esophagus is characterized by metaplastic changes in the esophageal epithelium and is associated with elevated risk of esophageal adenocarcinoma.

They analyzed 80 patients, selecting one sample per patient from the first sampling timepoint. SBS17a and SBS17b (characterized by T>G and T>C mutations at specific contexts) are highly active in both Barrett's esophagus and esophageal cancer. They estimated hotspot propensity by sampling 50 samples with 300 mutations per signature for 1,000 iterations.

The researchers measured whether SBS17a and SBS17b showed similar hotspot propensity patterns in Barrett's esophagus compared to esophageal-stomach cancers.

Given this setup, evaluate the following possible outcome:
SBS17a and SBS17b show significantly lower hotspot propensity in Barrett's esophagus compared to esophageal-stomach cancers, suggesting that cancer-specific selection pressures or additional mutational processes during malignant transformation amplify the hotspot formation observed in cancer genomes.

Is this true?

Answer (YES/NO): NO